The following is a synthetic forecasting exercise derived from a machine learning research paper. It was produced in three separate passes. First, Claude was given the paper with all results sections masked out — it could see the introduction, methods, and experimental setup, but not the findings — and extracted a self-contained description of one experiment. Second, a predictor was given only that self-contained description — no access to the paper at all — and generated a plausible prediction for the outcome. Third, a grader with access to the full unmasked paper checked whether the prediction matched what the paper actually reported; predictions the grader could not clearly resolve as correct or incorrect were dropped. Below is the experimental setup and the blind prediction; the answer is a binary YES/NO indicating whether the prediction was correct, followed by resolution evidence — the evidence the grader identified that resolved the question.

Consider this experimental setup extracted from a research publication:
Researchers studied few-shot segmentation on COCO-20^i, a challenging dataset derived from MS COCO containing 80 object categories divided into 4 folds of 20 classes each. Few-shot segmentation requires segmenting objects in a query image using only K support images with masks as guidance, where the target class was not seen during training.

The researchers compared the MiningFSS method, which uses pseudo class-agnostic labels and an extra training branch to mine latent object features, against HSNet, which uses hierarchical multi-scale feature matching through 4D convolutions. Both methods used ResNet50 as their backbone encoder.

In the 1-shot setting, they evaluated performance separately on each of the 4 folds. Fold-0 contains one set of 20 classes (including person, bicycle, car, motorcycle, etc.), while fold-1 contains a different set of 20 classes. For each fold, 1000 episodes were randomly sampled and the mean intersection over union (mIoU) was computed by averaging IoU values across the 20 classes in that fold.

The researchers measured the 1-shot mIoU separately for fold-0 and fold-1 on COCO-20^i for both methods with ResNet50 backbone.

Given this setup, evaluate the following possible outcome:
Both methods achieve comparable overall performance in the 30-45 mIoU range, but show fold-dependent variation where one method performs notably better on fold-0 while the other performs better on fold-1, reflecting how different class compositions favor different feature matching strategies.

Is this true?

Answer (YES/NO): YES